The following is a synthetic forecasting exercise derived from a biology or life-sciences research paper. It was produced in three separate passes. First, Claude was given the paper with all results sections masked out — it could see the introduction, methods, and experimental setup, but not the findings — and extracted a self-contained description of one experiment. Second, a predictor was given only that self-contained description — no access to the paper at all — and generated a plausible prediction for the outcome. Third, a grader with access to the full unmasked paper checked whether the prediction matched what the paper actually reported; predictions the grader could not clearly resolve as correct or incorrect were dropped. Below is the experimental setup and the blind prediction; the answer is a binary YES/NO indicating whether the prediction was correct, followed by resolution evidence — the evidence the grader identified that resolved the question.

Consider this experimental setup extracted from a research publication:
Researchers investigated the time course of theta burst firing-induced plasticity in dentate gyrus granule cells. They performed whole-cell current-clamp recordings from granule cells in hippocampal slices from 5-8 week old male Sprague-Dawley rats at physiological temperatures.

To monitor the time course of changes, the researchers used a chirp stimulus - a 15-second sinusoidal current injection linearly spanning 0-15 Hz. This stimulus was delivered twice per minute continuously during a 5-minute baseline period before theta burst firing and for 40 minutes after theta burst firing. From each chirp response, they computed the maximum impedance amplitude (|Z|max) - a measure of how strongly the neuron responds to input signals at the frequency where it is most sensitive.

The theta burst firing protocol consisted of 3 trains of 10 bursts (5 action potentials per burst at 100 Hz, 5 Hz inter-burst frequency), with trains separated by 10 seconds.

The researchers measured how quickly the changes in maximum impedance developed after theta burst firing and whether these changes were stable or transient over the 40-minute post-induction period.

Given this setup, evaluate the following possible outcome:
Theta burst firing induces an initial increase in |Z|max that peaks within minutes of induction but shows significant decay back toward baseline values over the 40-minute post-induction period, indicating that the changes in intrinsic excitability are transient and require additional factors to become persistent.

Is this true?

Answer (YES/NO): NO